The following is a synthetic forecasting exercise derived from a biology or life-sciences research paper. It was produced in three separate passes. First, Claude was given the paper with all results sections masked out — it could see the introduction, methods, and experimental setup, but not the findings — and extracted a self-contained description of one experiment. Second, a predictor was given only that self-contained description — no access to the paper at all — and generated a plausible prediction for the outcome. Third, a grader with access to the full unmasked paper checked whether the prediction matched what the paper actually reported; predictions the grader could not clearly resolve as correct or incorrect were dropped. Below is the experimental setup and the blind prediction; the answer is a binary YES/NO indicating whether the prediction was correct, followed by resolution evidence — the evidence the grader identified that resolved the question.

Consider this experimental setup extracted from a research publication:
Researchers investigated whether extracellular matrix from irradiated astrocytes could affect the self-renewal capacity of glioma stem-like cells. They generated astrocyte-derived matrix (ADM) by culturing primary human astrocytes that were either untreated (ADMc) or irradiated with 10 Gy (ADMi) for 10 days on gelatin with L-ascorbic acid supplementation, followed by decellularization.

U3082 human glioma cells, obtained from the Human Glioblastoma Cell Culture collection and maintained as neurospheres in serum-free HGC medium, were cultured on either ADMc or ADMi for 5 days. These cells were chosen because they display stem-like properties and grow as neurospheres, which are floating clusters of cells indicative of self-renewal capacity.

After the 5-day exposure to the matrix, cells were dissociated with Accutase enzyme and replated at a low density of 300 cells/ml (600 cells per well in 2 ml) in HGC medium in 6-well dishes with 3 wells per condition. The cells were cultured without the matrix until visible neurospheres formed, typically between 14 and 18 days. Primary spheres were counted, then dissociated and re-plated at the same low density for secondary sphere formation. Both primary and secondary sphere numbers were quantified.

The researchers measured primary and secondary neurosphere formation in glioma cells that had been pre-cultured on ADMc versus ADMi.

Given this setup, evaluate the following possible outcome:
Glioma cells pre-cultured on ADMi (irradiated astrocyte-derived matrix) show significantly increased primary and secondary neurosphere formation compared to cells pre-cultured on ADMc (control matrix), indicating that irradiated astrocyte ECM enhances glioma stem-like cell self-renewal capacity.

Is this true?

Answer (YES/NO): NO